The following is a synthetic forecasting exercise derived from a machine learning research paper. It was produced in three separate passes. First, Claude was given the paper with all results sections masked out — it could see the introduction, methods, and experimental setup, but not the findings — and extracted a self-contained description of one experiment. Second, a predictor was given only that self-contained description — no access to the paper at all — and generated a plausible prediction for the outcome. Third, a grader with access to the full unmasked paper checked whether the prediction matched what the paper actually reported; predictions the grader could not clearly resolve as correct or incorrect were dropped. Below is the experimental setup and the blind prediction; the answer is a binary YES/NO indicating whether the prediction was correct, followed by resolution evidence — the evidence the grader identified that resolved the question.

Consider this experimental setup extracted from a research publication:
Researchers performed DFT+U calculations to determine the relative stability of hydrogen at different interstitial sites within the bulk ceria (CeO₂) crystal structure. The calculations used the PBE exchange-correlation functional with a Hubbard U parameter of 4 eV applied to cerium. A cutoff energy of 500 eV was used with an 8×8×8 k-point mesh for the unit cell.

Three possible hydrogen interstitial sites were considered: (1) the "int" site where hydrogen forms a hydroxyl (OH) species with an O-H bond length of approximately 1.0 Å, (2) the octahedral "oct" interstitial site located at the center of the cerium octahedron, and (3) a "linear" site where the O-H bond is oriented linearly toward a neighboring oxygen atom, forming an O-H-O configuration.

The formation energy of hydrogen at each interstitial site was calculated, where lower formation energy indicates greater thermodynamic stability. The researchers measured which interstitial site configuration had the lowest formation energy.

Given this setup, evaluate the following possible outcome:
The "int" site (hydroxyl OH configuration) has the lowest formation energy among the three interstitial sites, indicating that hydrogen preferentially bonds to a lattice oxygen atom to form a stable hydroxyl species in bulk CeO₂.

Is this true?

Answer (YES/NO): YES